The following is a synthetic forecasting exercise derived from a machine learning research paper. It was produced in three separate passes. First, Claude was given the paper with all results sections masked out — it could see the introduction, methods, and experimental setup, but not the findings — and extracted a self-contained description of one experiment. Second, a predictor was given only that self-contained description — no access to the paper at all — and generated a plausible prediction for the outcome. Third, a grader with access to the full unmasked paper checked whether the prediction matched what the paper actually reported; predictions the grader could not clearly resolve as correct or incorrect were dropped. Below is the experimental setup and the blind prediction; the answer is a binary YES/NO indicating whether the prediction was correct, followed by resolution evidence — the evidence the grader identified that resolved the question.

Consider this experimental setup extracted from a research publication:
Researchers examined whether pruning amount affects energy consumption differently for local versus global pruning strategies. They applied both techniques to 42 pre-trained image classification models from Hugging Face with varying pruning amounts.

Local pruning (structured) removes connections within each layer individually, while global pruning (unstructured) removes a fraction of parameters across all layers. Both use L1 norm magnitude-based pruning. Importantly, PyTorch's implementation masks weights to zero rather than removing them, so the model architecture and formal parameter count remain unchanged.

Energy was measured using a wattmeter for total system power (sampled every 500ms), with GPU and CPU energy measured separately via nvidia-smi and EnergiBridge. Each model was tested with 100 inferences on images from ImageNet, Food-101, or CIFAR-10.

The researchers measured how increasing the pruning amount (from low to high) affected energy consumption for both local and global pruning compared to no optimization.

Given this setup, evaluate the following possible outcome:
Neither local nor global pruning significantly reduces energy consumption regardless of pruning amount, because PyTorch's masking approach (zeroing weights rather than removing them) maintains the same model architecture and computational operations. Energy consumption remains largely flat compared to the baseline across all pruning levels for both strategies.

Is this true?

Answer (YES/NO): NO